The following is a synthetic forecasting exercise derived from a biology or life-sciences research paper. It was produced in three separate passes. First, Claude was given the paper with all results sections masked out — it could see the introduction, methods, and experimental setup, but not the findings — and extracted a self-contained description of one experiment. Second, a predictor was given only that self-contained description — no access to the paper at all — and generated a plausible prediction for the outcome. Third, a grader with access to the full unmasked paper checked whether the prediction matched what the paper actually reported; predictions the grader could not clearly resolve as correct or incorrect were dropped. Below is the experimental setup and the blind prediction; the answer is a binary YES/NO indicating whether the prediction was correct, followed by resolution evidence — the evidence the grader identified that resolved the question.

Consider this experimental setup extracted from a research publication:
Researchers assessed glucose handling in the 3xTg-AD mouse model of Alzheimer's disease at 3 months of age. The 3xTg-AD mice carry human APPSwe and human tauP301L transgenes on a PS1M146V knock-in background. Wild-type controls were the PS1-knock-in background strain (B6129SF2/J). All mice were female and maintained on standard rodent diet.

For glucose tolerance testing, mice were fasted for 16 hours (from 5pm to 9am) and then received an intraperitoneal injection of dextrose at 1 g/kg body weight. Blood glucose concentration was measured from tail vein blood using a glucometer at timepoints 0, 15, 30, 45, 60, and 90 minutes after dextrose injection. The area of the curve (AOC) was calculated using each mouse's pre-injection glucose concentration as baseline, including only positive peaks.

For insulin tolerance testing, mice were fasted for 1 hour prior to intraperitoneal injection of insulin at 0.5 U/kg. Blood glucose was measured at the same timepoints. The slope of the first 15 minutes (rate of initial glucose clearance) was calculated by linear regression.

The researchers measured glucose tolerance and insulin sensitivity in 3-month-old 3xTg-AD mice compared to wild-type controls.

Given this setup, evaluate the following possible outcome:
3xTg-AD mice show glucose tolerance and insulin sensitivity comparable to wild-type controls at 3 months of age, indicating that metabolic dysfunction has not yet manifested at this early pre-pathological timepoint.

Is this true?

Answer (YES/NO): NO